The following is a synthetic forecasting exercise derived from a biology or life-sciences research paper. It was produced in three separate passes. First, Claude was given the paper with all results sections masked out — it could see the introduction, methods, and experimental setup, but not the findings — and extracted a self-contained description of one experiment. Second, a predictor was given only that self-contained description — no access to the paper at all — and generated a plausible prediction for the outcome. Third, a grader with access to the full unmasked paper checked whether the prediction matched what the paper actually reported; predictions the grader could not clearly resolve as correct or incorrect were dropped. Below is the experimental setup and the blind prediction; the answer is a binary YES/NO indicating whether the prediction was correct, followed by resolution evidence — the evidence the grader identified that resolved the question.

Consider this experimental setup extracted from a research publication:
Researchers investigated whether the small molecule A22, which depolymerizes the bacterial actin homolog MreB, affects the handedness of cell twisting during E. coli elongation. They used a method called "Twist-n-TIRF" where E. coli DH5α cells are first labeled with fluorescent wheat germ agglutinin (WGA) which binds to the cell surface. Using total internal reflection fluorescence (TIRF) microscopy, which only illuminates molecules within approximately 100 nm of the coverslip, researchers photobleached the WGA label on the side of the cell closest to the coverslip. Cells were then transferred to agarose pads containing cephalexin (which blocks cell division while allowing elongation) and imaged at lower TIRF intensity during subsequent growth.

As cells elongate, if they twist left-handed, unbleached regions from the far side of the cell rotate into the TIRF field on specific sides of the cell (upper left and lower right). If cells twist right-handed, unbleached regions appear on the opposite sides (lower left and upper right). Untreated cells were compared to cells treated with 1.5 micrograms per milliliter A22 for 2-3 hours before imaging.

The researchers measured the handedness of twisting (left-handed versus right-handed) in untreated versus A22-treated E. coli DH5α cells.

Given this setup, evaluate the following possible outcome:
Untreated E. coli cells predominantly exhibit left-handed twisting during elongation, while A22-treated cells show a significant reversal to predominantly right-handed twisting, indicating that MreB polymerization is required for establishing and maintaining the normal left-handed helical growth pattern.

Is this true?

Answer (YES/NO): YES